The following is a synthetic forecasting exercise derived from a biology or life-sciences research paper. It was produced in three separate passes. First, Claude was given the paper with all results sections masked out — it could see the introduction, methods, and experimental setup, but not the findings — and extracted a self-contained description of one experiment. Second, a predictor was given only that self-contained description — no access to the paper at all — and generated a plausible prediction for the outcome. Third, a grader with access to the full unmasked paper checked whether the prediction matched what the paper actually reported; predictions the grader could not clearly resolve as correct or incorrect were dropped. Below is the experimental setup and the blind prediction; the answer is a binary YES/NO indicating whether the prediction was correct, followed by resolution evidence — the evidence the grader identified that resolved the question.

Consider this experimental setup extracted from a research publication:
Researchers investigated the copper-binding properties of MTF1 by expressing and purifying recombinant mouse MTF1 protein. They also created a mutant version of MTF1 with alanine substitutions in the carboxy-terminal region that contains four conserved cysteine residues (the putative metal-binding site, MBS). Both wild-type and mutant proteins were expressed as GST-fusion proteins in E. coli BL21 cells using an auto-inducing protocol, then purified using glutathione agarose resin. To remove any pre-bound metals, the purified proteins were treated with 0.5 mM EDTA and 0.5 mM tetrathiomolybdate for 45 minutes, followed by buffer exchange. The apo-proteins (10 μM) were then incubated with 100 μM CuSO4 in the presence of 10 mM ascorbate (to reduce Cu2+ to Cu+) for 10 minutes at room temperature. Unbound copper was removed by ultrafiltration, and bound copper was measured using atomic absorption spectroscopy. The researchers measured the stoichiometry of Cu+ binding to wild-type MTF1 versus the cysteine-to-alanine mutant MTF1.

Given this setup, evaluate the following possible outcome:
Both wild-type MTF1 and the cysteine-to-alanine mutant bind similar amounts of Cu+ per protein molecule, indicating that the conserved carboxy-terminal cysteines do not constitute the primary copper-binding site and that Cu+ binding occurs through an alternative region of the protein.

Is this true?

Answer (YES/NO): NO